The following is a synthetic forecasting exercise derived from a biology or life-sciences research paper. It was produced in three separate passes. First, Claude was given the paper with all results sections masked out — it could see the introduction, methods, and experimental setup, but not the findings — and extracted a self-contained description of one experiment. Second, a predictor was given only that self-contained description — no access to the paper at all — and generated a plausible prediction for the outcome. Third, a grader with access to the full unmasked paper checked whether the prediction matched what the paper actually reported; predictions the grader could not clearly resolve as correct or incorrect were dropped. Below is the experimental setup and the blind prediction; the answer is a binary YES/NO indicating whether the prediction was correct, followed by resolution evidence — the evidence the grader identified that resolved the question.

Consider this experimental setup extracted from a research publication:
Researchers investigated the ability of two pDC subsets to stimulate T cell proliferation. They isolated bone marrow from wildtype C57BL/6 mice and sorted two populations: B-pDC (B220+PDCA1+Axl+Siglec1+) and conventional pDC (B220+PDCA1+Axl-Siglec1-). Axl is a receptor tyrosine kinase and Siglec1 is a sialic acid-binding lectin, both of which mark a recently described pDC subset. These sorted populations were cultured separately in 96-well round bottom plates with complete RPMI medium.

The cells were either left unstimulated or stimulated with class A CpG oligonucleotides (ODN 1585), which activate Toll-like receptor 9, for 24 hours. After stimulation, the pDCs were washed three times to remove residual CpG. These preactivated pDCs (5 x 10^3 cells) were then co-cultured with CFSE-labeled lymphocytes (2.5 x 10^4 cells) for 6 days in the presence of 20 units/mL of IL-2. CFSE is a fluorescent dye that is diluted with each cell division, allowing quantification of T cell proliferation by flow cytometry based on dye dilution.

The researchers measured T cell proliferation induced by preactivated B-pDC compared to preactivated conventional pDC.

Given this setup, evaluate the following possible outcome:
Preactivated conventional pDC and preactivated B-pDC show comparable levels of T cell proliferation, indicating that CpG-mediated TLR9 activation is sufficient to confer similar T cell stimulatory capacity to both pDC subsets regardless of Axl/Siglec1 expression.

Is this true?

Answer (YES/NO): NO